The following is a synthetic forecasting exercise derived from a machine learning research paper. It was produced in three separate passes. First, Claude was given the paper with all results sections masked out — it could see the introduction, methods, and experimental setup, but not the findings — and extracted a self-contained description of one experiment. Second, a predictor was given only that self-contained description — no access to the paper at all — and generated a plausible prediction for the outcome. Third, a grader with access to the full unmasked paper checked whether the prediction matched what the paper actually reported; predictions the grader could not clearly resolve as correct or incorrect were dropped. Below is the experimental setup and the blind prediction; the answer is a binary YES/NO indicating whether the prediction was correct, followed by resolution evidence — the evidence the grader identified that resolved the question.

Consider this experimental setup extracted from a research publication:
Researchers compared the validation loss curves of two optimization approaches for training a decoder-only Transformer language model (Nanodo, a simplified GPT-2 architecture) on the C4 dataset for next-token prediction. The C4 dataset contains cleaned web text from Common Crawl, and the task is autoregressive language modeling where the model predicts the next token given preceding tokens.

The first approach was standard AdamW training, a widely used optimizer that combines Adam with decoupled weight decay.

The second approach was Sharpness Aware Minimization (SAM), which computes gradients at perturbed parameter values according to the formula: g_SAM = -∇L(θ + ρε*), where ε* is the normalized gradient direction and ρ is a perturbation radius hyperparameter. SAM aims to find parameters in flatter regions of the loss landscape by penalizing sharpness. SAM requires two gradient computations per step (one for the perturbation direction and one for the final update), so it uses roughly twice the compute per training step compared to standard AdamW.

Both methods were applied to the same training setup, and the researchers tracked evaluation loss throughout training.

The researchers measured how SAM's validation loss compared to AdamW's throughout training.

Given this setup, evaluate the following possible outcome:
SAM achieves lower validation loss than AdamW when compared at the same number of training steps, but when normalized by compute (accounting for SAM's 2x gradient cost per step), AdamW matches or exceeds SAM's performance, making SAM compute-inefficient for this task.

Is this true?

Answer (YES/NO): NO